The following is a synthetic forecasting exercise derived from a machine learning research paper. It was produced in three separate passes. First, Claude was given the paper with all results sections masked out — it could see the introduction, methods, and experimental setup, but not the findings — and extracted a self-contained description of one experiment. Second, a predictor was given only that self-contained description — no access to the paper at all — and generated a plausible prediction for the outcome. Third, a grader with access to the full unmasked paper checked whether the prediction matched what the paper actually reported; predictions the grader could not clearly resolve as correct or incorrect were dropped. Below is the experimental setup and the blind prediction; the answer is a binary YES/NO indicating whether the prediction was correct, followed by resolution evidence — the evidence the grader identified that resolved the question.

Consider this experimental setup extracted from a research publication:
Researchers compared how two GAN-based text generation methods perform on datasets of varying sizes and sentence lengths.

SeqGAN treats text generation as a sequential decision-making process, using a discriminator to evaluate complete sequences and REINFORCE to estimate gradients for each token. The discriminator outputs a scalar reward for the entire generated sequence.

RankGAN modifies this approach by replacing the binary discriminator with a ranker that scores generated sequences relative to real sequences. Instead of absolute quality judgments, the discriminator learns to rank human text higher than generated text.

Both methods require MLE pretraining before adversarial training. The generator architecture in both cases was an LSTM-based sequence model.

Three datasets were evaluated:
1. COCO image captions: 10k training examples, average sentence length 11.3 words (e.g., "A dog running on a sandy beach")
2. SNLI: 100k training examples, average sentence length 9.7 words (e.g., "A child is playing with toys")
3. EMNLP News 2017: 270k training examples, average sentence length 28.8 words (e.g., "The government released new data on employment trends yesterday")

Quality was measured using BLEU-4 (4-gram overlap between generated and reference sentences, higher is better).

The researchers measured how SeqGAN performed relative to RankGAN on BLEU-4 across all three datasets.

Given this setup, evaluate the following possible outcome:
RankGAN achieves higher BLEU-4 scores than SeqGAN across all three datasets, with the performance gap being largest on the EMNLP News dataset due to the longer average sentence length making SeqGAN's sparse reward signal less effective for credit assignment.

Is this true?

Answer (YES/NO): NO